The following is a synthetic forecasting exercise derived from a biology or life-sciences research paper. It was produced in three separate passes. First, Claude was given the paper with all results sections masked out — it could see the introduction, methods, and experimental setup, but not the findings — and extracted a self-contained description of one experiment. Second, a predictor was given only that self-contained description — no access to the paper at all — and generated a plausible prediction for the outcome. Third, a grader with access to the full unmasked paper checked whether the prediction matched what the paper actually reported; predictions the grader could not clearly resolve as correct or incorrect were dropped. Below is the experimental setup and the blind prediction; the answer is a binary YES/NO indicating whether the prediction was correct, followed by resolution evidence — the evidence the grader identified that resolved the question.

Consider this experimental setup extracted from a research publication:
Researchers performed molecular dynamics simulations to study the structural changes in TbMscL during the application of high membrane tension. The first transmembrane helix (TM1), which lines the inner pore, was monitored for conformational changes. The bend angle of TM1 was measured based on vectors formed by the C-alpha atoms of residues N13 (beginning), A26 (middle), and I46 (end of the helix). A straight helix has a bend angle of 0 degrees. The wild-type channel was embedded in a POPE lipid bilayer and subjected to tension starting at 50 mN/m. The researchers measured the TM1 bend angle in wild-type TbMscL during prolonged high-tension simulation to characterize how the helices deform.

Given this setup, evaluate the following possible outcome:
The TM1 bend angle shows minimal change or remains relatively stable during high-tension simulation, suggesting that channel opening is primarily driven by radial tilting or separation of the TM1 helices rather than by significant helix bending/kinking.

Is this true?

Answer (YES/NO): NO